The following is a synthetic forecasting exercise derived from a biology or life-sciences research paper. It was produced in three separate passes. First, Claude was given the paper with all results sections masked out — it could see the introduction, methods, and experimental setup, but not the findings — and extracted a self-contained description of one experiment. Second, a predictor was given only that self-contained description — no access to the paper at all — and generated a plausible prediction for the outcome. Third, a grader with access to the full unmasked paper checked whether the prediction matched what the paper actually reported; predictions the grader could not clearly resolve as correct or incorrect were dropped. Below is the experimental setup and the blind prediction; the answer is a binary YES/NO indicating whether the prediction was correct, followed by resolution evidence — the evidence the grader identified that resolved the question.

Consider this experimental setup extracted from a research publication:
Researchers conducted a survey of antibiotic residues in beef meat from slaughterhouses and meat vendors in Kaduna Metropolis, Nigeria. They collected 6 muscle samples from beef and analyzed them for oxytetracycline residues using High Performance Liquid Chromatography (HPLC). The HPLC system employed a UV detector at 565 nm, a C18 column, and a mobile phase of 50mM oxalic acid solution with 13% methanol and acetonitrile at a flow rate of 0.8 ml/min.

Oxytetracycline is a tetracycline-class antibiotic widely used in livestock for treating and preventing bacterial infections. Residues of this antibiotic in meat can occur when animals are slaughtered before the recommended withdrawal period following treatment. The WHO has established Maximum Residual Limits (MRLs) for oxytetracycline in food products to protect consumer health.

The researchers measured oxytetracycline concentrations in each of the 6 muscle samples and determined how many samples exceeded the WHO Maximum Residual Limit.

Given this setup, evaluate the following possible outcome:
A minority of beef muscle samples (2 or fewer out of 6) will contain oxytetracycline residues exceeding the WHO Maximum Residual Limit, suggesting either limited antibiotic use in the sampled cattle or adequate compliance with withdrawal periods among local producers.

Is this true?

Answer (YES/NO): NO